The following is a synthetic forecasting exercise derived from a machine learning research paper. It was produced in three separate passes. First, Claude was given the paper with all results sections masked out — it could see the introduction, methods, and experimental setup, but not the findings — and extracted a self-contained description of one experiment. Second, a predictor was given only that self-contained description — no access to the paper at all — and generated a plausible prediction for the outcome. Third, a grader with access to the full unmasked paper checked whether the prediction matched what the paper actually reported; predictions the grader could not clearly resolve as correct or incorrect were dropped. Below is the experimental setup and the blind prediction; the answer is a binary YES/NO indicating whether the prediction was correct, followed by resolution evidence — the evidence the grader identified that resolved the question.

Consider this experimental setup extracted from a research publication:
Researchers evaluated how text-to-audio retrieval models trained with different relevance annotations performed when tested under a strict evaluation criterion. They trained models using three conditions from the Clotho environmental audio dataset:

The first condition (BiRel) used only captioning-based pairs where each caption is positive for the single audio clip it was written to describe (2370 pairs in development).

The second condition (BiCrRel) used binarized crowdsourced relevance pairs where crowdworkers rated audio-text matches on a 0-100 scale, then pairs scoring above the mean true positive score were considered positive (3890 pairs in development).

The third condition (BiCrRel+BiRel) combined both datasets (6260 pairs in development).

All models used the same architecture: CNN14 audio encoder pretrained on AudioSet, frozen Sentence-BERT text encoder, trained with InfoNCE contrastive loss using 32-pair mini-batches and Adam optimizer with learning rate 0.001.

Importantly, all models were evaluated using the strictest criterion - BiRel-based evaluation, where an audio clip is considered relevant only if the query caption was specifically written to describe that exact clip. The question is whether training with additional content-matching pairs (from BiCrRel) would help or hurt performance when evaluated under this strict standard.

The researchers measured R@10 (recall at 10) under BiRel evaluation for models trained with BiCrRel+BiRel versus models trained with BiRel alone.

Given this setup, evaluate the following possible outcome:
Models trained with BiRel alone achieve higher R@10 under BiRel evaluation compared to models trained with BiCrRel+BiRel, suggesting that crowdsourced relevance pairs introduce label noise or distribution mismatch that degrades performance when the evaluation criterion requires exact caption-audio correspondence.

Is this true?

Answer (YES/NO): YES